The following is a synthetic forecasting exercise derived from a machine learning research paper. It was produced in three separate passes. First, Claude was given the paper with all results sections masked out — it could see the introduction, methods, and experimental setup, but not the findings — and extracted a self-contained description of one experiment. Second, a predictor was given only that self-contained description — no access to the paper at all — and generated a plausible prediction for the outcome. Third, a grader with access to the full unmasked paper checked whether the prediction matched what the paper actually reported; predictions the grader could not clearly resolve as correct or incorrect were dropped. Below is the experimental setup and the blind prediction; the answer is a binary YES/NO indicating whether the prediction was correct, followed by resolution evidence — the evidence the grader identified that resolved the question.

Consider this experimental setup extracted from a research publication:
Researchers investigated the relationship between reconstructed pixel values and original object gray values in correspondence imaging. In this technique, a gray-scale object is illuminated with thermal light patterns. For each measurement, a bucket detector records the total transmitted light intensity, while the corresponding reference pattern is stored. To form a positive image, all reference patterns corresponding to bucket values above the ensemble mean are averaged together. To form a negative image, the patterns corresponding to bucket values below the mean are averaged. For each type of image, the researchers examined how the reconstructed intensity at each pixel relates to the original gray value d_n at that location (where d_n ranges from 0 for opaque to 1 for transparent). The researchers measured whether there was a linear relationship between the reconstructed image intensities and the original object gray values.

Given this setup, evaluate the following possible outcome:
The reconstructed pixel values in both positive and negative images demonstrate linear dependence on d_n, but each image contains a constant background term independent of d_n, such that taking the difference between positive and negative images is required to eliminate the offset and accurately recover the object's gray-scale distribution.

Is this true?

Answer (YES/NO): YES